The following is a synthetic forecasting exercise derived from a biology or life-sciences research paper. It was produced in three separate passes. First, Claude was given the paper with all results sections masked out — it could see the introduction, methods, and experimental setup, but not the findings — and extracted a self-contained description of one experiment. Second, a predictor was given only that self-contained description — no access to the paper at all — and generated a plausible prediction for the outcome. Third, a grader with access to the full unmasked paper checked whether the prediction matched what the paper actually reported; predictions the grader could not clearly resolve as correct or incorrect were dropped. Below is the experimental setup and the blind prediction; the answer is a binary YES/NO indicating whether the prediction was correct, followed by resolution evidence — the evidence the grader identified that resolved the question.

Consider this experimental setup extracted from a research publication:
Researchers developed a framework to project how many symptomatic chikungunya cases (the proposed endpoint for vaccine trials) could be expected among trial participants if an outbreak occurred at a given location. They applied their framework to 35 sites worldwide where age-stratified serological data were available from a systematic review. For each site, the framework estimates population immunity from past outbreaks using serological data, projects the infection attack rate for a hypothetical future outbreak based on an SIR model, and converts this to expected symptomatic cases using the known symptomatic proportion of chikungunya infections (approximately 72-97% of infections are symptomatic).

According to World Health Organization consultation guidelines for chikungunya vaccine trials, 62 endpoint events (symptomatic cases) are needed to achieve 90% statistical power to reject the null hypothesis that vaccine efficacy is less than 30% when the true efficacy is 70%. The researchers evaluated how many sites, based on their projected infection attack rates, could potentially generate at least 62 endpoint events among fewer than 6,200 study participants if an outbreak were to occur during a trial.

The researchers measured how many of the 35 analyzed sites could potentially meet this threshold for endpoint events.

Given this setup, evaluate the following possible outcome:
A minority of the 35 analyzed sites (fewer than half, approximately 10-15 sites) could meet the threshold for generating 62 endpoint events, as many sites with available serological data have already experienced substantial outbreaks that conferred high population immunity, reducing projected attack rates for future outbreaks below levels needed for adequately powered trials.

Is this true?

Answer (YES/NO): NO